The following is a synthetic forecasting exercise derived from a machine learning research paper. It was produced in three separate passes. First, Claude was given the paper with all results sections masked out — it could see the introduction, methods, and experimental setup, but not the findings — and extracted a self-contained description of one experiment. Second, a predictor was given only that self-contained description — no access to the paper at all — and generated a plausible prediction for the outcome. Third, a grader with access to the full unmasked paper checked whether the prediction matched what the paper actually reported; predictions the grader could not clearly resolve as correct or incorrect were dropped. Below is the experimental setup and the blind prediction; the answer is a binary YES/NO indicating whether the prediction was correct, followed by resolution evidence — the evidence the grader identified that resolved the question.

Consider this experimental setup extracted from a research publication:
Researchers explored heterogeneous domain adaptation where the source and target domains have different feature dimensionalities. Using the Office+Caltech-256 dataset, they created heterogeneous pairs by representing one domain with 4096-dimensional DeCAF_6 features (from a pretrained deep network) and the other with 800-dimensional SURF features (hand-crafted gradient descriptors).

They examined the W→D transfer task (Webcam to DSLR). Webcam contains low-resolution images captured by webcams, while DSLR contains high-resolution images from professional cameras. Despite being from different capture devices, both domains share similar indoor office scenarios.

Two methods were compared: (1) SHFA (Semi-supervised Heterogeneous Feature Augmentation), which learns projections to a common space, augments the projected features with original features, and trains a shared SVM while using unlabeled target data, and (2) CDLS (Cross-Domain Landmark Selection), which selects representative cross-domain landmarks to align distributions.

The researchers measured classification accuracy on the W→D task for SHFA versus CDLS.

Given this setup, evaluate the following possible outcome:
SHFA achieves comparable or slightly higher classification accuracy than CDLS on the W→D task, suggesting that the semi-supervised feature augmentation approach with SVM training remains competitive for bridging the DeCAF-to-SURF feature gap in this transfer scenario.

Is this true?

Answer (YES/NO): YES